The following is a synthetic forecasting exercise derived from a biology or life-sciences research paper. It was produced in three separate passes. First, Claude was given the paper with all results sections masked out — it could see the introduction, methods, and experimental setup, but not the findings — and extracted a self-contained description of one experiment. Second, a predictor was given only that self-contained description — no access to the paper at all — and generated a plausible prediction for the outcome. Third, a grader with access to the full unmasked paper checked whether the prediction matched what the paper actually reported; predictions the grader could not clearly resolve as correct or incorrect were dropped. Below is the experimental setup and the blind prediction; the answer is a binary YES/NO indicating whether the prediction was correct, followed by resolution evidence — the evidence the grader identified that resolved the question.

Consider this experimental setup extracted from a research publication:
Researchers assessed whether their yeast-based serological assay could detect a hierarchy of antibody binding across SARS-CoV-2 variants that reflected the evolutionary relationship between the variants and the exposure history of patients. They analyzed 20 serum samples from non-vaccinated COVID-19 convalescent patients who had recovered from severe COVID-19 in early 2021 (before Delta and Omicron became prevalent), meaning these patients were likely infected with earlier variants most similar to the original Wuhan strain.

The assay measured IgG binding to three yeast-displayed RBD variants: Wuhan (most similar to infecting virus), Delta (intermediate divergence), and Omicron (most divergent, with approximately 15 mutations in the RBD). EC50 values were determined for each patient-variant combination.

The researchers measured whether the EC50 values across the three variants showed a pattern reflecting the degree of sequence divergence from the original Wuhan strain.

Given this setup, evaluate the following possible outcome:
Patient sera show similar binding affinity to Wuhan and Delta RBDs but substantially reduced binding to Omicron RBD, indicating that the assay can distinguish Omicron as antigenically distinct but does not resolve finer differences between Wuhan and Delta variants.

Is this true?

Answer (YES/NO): YES